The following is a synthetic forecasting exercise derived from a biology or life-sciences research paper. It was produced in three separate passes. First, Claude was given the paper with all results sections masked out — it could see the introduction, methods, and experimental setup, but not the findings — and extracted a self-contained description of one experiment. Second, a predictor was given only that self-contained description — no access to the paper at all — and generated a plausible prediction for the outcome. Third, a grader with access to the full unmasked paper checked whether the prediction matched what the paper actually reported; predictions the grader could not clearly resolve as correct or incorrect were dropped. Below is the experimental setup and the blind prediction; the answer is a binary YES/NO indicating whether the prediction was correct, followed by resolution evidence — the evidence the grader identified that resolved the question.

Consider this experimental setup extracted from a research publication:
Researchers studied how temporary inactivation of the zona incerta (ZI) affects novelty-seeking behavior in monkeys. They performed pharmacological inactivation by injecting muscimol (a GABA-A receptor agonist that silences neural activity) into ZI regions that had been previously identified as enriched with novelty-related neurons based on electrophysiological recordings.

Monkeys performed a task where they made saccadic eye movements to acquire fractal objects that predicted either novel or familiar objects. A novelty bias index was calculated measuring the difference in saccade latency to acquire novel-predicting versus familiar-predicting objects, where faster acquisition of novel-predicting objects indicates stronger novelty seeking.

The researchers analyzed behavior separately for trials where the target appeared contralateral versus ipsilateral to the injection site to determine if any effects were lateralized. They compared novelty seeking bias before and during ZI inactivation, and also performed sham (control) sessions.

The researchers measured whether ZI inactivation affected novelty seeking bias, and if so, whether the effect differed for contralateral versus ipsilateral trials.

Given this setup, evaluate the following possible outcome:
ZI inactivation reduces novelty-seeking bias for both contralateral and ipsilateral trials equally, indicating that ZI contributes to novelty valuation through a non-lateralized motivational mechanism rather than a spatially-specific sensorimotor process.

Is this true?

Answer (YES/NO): NO